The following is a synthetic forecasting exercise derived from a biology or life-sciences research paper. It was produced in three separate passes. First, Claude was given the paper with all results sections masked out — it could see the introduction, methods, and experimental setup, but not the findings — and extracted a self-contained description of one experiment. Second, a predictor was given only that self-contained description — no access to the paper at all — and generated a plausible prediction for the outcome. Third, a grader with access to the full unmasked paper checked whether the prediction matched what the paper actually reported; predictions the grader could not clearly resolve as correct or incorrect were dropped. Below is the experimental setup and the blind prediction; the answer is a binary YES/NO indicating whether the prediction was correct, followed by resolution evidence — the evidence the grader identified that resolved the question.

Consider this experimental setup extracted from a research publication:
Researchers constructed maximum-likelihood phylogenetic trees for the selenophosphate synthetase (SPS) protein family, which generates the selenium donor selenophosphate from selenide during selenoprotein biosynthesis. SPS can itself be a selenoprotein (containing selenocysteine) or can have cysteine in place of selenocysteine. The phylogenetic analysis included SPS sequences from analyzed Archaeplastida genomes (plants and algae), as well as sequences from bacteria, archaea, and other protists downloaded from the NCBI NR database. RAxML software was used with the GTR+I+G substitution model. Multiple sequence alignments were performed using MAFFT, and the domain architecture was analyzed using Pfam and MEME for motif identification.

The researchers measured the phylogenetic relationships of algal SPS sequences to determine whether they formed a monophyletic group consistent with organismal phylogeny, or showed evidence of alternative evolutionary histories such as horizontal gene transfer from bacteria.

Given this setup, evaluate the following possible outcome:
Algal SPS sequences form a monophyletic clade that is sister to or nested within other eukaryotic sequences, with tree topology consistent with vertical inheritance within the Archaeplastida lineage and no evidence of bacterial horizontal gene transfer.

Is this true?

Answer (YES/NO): NO